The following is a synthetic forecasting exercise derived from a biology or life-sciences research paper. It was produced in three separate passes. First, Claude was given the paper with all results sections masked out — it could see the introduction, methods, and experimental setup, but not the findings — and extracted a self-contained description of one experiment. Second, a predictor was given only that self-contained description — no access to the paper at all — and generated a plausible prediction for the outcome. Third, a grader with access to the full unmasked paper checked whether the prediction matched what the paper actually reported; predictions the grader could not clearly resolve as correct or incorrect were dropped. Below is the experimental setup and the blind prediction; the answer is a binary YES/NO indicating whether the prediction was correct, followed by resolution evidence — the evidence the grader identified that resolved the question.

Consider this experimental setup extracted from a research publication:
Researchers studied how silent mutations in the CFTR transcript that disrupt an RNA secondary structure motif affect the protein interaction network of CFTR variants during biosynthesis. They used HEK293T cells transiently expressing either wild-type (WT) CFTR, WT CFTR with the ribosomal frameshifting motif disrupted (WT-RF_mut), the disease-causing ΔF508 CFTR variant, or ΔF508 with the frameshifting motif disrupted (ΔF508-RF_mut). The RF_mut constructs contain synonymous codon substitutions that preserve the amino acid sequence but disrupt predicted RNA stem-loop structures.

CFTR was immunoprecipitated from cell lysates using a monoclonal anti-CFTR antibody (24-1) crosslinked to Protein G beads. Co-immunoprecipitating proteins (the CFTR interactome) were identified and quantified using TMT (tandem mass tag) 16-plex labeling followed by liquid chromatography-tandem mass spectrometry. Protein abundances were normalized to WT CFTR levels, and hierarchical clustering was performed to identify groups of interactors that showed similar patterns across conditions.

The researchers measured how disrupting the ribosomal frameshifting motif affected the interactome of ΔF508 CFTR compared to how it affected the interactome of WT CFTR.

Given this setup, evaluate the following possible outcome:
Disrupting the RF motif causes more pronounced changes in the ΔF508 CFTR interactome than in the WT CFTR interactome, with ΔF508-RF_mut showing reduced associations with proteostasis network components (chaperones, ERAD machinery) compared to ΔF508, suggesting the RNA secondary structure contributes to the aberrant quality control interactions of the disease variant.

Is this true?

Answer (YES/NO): NO